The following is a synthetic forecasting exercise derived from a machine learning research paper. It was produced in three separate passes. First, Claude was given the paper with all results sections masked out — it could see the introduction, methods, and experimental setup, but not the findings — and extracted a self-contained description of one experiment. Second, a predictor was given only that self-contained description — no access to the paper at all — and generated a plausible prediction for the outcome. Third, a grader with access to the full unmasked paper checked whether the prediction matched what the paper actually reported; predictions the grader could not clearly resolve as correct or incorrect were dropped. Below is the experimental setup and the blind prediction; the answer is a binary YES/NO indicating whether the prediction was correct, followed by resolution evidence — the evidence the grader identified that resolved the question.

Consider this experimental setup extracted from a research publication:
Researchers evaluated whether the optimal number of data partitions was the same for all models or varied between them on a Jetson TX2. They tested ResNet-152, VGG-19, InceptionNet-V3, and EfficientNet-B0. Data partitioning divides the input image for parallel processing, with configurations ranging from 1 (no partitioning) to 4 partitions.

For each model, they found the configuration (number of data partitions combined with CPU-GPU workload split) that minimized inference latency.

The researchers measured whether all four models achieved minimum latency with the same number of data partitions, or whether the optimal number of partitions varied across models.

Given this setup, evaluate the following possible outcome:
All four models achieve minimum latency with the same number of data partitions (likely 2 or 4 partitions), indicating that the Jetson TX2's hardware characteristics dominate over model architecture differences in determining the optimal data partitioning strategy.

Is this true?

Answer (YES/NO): NO